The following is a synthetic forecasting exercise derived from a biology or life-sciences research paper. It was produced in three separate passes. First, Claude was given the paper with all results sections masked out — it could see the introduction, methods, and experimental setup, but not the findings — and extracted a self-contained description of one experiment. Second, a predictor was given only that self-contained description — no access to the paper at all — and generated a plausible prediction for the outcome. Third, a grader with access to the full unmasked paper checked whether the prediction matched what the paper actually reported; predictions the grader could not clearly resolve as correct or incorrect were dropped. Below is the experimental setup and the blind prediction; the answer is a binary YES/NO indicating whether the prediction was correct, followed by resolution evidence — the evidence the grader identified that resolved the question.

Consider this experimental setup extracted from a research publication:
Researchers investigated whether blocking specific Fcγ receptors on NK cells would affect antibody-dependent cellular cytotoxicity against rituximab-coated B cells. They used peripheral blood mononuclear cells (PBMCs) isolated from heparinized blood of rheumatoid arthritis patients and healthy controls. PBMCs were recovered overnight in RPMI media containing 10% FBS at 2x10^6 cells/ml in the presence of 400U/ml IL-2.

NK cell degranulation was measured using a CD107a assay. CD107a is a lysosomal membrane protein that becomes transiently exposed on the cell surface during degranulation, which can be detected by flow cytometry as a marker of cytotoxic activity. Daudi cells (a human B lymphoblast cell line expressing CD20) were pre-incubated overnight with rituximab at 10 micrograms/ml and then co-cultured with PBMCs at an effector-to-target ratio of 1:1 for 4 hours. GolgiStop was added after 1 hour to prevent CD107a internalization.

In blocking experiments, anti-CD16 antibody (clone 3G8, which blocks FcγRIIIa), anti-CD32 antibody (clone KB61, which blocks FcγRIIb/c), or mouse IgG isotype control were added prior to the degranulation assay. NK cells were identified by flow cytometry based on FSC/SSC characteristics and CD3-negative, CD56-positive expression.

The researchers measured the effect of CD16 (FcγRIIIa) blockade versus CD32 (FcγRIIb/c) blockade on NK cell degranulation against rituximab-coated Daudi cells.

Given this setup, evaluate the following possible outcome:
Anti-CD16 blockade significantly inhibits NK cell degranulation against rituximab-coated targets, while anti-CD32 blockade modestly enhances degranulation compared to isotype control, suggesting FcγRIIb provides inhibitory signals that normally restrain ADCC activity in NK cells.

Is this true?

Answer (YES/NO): NO